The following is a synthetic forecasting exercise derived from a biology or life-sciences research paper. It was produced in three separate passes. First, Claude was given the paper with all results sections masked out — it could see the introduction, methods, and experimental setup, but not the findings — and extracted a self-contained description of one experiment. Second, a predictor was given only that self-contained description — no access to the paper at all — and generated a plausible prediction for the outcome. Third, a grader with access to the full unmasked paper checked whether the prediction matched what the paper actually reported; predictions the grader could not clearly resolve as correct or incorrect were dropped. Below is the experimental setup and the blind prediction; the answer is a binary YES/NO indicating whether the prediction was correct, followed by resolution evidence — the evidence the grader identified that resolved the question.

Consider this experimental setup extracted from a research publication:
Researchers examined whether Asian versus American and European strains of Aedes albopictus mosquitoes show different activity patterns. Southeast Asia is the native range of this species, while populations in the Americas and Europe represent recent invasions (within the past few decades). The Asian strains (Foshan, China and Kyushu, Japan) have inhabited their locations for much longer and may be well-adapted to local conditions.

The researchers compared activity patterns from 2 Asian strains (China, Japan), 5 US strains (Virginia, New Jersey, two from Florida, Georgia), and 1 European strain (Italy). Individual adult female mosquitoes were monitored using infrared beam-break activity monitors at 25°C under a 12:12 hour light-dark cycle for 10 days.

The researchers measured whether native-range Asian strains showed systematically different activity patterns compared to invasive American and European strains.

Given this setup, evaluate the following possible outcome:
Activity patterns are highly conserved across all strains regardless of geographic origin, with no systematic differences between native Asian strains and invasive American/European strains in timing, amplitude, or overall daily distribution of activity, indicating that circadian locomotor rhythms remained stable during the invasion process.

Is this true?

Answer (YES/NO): YES